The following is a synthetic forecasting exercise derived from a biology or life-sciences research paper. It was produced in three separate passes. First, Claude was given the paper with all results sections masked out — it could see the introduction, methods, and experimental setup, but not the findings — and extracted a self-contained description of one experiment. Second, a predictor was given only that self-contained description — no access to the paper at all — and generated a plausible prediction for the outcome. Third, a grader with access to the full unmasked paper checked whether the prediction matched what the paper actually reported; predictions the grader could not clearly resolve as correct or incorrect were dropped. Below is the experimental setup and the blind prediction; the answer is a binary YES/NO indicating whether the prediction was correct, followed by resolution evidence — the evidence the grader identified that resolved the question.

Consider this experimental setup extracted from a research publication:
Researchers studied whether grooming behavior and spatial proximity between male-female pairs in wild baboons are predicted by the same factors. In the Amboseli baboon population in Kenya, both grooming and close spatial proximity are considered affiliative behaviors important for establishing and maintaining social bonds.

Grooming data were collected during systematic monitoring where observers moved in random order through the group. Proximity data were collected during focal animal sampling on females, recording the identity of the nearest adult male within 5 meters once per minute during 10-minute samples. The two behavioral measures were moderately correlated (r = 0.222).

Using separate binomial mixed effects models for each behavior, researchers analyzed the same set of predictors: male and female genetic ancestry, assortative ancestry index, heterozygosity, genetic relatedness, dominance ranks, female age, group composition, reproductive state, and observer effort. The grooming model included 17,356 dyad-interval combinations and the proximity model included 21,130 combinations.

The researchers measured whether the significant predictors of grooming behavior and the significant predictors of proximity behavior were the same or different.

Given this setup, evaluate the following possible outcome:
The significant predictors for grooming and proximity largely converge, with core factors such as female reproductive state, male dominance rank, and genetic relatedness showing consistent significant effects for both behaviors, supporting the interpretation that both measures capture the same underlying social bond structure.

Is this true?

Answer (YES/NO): NO